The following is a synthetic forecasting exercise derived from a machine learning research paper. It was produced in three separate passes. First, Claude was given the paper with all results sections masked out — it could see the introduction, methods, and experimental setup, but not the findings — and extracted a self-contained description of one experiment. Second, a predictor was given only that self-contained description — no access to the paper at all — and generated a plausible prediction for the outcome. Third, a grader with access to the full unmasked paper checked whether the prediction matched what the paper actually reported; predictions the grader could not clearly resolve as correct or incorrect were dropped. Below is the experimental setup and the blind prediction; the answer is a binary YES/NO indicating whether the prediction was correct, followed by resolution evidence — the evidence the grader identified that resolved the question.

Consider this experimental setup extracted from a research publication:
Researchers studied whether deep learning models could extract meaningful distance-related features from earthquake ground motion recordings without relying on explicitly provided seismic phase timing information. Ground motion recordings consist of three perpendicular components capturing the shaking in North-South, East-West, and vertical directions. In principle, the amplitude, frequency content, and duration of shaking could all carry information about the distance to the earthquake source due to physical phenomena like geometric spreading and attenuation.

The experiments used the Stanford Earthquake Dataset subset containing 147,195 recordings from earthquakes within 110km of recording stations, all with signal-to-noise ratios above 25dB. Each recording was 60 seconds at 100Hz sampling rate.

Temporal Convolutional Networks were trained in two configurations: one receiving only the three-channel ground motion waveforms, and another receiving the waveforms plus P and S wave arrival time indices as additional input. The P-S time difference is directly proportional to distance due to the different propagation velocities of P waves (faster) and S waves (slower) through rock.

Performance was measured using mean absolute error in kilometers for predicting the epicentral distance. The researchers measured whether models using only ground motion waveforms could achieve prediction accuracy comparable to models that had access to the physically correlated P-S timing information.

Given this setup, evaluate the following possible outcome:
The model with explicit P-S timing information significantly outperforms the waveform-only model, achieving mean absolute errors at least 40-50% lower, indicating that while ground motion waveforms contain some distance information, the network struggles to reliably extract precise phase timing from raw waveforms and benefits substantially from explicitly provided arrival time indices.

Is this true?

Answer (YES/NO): NO